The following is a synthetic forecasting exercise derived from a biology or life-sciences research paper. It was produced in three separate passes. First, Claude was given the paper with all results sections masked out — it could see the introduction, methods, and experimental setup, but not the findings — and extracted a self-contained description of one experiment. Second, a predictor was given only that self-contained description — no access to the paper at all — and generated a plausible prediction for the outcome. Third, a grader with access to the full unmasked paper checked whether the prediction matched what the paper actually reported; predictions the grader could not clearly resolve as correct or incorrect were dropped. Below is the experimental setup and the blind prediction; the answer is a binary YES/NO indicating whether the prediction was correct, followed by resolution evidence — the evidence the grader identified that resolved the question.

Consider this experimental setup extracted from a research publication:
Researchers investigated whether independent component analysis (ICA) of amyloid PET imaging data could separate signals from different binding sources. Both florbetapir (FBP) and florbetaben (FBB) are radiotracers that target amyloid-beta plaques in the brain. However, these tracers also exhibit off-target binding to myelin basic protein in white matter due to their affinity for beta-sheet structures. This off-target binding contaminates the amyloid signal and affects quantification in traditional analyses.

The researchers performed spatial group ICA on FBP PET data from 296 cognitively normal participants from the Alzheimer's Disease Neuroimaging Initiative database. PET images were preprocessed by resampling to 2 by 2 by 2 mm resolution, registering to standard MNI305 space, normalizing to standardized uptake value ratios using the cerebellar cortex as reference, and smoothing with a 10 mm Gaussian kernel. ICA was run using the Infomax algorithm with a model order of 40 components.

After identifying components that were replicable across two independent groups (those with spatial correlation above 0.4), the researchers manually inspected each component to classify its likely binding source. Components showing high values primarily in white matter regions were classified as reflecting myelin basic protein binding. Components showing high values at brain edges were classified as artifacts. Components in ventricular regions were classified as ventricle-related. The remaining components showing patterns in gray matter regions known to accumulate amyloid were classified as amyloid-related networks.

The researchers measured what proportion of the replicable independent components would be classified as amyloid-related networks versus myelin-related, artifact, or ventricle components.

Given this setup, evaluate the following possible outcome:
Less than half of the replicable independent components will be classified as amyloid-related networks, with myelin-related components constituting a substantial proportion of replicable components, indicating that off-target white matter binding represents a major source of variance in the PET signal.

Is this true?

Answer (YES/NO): NO